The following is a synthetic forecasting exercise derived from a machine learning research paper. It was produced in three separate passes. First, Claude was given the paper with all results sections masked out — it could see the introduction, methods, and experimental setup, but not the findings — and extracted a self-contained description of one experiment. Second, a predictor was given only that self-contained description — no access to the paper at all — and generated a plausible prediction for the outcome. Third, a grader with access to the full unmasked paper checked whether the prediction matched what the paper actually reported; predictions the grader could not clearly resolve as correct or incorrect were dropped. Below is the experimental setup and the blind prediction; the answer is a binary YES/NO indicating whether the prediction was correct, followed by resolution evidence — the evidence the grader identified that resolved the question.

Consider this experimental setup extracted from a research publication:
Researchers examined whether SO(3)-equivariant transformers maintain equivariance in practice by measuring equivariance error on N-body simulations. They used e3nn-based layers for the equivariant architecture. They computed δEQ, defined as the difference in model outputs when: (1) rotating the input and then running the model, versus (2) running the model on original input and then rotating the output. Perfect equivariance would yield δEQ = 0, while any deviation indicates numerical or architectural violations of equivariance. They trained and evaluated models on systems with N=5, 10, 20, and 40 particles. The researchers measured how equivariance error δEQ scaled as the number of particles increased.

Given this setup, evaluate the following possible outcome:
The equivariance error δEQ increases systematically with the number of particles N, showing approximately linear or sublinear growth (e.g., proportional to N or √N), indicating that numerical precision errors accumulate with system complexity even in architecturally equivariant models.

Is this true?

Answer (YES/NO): NO